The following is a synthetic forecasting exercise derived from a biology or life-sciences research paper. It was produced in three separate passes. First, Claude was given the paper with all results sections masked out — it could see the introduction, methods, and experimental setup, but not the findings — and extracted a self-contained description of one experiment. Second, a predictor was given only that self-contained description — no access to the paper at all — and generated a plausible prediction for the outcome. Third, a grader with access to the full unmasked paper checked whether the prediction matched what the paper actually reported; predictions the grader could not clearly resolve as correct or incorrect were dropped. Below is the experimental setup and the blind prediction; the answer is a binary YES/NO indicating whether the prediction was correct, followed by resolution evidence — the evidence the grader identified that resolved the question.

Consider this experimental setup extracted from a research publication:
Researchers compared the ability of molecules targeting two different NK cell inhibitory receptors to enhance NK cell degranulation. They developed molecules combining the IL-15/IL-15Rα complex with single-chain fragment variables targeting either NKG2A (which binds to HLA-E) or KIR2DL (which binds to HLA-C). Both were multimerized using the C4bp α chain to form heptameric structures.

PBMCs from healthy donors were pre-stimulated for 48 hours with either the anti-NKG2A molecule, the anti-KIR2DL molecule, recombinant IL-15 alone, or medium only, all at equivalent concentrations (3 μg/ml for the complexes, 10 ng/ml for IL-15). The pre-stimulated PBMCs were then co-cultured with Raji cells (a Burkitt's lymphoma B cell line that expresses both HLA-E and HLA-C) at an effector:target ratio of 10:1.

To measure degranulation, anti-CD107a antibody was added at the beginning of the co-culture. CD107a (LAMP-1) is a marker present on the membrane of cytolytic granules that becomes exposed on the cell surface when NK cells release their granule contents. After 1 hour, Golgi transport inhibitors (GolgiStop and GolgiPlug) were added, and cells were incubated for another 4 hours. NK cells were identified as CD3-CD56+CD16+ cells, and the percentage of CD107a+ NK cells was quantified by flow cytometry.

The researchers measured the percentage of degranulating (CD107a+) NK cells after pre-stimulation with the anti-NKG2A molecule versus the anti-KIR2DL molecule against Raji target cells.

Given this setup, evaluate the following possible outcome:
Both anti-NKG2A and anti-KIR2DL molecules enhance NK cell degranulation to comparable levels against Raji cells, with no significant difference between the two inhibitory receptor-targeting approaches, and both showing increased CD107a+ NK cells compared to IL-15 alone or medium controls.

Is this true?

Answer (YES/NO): NO